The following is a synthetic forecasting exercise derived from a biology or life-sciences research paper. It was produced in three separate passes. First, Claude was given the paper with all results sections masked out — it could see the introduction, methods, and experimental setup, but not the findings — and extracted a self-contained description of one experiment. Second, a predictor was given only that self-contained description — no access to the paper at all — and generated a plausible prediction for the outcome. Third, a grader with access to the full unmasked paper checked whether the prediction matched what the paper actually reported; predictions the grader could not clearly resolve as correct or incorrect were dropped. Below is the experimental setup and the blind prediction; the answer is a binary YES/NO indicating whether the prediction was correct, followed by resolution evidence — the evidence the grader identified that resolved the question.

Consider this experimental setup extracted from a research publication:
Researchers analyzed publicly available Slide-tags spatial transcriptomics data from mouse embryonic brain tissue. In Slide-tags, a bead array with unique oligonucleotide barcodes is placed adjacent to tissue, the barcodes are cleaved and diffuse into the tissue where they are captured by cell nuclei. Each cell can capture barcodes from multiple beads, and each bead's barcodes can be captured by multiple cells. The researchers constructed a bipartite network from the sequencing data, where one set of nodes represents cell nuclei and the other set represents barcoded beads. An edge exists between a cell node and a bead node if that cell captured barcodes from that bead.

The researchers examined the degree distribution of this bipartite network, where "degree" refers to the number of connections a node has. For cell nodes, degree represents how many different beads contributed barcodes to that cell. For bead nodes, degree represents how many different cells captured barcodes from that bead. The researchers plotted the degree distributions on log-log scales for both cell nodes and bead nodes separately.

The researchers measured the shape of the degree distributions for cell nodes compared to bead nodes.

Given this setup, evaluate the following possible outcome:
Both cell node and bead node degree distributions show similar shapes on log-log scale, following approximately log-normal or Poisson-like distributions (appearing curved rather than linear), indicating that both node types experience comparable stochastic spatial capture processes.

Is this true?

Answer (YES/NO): NO